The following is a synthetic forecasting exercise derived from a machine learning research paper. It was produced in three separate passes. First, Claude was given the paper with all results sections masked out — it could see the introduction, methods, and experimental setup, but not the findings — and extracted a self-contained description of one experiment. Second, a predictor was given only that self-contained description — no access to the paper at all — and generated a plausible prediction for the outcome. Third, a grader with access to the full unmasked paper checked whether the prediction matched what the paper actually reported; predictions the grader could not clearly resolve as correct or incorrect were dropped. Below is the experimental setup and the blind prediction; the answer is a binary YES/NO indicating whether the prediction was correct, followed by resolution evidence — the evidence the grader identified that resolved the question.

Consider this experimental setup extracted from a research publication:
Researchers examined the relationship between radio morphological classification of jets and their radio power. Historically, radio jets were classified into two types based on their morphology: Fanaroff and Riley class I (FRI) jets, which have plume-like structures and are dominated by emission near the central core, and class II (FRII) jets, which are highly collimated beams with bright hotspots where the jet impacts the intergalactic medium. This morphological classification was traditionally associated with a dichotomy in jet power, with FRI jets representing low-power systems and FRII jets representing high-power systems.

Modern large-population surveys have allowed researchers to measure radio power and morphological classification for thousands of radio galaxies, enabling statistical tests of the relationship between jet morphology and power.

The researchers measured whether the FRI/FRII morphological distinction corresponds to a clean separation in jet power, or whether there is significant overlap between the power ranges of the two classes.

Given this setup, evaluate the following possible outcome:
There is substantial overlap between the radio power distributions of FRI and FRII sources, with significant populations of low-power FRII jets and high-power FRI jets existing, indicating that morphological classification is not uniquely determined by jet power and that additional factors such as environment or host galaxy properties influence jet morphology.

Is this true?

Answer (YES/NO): YES